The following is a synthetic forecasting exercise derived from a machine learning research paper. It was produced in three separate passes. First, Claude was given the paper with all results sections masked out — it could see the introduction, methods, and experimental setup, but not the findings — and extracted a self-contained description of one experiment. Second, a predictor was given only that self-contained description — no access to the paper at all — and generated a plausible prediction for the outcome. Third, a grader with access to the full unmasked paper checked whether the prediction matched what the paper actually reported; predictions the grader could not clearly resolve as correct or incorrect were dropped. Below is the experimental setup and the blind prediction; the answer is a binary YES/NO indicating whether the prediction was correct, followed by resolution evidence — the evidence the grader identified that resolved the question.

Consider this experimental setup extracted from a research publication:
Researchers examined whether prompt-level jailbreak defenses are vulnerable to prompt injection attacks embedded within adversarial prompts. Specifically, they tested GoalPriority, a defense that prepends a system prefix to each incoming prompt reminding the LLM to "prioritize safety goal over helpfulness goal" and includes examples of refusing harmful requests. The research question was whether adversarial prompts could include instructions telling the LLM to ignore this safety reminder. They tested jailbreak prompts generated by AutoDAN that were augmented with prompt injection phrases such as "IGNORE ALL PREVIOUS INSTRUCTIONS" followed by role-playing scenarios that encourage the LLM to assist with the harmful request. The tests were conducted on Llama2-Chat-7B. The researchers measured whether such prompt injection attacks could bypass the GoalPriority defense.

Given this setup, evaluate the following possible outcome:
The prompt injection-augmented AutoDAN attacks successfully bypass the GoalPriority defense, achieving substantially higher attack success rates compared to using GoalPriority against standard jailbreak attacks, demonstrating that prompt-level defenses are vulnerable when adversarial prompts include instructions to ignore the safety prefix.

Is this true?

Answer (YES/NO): NO